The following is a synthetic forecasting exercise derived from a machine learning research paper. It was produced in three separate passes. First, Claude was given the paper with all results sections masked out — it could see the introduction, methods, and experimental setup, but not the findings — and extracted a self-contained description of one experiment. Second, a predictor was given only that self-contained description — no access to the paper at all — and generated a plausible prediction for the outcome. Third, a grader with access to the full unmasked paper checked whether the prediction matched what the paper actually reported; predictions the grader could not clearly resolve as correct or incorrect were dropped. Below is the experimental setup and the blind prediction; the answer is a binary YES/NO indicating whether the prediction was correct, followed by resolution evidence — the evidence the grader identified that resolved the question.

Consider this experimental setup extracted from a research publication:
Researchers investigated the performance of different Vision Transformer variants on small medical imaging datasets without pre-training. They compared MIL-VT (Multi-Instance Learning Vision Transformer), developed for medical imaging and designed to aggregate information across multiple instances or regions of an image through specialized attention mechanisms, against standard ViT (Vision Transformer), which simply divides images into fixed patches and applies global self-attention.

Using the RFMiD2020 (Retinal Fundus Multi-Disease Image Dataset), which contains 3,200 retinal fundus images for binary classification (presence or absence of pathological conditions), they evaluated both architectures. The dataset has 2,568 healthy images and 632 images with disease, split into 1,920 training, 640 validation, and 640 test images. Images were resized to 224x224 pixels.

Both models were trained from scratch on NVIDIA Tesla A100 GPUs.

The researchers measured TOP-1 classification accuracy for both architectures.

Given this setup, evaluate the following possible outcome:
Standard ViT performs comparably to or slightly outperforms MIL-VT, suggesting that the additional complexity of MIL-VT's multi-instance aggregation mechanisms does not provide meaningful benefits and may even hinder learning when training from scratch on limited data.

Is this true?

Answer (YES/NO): NO